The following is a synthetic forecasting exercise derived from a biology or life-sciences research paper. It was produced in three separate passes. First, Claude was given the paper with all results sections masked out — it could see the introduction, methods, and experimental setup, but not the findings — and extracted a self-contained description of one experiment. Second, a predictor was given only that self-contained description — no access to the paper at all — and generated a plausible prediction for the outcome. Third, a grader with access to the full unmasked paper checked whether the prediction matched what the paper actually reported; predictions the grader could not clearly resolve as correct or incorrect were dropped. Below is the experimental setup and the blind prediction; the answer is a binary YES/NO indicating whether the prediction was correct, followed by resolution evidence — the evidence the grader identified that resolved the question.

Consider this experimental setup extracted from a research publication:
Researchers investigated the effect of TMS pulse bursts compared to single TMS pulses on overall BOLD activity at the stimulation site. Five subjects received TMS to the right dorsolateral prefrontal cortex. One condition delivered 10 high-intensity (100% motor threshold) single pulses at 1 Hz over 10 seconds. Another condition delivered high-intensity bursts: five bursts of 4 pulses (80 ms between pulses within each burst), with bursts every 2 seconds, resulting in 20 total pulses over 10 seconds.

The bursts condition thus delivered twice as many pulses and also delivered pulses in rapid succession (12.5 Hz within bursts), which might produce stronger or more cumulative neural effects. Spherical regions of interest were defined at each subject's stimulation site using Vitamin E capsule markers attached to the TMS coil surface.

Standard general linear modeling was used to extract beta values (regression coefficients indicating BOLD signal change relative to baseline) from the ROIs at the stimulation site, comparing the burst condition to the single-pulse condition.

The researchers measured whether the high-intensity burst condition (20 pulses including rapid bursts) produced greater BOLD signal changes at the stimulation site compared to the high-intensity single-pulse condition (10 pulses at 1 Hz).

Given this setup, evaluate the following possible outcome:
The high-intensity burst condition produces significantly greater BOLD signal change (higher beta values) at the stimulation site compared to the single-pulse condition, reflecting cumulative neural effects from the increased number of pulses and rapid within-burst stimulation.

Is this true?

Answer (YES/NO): NO